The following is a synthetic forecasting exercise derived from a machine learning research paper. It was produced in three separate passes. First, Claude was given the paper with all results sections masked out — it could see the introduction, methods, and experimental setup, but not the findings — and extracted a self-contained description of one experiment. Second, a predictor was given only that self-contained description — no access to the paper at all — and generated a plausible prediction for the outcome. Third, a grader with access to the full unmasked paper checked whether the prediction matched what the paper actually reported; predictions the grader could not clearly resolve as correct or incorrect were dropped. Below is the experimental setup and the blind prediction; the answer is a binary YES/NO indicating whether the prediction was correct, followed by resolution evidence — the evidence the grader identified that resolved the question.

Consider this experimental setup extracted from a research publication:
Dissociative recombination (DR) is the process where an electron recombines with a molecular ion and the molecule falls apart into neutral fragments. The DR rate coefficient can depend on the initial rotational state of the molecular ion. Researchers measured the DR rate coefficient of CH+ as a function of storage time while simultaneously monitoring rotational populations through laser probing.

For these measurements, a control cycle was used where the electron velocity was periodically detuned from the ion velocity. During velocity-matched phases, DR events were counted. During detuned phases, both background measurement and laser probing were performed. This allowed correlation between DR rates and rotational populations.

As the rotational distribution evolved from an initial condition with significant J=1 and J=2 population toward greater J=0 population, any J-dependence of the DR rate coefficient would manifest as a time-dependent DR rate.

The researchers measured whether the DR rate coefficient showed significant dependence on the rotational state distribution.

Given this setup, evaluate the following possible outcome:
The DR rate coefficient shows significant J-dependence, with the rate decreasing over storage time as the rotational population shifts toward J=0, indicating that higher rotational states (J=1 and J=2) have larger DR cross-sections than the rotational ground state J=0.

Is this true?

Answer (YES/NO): NO